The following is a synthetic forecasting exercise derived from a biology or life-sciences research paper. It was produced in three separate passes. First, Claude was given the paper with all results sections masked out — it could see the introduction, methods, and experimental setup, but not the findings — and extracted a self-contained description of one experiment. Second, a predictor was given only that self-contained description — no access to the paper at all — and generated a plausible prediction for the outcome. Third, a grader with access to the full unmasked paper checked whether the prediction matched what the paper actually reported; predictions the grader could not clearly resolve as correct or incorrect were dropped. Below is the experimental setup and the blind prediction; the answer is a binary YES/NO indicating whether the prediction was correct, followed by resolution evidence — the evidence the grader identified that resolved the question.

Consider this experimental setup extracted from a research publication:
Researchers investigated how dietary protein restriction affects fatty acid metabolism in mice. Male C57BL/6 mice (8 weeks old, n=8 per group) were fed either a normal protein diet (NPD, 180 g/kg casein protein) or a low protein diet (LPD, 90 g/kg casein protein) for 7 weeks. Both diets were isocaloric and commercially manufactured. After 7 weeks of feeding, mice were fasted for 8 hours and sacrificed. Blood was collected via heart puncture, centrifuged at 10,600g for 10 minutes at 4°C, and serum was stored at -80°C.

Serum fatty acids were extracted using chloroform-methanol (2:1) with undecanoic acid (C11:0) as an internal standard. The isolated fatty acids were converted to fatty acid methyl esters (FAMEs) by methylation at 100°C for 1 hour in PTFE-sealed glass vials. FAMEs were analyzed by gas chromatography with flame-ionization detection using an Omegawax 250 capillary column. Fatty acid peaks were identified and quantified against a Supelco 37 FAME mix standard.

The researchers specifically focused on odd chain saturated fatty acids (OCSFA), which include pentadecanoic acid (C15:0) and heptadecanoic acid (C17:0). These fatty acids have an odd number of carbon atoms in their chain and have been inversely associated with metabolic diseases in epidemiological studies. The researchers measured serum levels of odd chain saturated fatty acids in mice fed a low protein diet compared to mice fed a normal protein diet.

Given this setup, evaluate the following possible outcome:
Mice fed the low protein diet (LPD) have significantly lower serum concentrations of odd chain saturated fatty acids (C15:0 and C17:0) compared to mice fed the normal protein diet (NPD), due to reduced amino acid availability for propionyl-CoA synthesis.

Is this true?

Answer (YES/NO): YES